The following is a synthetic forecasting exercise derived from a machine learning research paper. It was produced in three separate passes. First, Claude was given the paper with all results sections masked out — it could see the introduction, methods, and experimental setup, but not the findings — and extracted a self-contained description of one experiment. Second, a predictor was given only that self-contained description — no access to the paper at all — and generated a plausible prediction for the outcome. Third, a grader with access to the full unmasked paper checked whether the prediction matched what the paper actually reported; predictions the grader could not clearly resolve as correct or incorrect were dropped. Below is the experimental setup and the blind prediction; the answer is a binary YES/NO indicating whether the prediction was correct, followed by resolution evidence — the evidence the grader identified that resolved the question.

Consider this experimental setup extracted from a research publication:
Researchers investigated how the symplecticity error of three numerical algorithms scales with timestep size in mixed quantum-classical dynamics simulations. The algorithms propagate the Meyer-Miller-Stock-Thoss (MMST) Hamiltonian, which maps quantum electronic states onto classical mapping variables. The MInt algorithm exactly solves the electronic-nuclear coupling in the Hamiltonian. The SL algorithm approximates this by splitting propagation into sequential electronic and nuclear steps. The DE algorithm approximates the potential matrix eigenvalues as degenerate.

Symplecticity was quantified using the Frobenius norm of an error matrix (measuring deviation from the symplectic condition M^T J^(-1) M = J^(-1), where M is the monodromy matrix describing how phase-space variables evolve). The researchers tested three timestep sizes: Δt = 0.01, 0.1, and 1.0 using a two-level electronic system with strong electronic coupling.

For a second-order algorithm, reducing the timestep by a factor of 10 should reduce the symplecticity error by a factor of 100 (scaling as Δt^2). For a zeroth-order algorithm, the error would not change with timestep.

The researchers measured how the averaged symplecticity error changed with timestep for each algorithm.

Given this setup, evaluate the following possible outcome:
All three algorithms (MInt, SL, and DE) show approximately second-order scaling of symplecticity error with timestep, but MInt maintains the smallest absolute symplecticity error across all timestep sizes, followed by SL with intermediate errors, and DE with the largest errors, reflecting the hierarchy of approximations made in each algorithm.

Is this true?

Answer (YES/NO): NO